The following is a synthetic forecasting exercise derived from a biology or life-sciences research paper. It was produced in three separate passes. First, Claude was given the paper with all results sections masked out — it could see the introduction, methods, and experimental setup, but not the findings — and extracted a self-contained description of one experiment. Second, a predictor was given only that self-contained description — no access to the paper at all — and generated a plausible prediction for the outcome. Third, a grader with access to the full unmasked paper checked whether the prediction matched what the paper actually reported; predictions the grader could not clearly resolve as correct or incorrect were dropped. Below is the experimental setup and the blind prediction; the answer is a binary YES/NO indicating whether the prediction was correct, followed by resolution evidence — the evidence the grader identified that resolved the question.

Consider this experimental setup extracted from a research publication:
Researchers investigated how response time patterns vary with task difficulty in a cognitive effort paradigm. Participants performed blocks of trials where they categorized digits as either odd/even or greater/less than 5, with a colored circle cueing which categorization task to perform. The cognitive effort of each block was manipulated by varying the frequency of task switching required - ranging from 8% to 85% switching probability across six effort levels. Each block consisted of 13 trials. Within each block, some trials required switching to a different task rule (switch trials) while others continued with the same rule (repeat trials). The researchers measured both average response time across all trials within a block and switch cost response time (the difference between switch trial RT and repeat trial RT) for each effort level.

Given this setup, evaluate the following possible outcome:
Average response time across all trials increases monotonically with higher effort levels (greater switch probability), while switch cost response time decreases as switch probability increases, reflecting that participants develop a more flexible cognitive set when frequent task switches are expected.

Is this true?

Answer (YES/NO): NO